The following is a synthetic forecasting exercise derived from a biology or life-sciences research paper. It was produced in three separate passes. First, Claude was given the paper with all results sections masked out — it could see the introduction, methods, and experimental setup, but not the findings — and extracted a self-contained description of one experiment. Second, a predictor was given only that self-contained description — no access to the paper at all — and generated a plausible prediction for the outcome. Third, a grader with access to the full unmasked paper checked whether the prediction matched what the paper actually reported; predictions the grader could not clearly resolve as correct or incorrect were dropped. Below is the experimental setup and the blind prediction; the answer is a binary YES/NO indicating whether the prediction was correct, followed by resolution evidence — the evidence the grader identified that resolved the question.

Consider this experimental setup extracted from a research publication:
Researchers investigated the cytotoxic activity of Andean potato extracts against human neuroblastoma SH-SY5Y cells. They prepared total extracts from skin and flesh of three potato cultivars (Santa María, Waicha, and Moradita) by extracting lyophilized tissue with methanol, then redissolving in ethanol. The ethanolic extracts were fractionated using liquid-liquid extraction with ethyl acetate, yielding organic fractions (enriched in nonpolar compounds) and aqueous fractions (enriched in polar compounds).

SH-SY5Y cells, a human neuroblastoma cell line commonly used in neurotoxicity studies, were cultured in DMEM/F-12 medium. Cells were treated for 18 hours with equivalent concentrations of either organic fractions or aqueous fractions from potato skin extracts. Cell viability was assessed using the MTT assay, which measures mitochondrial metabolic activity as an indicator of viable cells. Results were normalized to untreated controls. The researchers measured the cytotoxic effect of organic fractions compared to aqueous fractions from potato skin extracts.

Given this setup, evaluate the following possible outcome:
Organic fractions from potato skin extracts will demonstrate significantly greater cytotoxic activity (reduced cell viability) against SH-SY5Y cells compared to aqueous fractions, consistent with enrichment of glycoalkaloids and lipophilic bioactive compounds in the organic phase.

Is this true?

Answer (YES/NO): NO